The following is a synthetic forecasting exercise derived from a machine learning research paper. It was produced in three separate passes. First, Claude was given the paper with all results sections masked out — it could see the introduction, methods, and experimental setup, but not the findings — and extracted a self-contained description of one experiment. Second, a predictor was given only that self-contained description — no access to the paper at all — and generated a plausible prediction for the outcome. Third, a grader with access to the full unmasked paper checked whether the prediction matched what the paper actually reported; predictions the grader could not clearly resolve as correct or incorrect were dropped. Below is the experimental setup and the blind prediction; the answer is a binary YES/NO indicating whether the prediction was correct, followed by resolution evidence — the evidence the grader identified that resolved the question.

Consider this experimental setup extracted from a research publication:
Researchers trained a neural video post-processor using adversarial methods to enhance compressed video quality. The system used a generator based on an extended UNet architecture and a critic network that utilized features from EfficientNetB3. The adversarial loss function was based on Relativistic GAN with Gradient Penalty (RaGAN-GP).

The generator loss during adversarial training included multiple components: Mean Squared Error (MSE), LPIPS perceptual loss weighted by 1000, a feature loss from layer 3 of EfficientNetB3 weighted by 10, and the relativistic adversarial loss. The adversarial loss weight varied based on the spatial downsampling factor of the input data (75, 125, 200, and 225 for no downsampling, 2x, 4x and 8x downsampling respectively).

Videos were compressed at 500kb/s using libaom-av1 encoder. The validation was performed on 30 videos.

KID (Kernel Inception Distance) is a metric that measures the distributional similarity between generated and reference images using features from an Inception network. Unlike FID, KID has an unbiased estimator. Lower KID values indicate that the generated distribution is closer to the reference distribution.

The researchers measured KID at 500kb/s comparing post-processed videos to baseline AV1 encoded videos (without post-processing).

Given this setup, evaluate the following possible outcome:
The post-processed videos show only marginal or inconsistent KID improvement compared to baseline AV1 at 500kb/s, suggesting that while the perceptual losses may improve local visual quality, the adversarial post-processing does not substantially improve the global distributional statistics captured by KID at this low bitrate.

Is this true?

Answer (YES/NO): NO